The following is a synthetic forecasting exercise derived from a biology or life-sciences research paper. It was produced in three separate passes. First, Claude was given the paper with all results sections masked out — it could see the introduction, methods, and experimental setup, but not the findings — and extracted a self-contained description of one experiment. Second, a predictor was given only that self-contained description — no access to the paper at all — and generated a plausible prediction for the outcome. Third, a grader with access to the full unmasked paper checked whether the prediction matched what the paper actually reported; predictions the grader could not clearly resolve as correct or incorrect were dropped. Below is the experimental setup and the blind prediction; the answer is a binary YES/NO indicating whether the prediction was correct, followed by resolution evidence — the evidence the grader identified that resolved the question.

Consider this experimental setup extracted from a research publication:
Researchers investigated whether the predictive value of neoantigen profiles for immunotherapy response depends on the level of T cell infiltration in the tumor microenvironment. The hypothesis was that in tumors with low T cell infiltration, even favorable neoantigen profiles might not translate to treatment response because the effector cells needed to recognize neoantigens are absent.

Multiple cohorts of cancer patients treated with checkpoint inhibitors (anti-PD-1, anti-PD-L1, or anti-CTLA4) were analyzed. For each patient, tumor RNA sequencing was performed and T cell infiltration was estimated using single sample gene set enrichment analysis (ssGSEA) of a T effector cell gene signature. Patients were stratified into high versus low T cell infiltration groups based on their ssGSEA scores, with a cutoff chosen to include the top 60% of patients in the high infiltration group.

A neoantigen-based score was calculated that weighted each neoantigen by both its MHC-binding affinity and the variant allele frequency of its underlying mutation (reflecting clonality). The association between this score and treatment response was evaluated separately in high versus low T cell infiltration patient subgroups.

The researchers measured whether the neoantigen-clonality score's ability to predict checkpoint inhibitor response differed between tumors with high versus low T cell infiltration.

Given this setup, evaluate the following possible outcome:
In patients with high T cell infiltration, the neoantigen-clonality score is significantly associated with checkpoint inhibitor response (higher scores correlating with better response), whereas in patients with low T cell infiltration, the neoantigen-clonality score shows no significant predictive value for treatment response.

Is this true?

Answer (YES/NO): YES